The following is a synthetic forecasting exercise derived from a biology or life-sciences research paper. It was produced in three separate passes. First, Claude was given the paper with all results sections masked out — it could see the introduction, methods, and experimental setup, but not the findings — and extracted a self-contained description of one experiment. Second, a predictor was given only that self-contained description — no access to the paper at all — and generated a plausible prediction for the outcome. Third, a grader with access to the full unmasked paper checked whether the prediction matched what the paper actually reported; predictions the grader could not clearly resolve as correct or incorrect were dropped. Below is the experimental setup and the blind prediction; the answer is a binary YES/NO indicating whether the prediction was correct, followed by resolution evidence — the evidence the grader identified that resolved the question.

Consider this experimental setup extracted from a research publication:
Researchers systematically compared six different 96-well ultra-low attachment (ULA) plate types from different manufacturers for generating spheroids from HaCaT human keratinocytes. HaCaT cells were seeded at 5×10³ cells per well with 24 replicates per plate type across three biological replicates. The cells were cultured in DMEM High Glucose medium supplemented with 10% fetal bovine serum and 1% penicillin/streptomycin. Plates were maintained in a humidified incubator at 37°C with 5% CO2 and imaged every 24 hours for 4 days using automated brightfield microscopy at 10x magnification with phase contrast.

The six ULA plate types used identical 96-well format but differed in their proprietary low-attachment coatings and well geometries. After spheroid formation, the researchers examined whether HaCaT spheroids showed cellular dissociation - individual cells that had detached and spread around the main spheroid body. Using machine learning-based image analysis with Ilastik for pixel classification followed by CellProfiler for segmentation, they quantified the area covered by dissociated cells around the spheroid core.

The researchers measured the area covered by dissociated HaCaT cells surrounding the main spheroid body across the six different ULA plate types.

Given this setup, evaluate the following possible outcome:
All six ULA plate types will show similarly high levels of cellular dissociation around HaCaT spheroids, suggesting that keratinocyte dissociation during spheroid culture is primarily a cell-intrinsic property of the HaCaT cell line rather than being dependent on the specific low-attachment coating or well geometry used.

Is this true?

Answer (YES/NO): NO